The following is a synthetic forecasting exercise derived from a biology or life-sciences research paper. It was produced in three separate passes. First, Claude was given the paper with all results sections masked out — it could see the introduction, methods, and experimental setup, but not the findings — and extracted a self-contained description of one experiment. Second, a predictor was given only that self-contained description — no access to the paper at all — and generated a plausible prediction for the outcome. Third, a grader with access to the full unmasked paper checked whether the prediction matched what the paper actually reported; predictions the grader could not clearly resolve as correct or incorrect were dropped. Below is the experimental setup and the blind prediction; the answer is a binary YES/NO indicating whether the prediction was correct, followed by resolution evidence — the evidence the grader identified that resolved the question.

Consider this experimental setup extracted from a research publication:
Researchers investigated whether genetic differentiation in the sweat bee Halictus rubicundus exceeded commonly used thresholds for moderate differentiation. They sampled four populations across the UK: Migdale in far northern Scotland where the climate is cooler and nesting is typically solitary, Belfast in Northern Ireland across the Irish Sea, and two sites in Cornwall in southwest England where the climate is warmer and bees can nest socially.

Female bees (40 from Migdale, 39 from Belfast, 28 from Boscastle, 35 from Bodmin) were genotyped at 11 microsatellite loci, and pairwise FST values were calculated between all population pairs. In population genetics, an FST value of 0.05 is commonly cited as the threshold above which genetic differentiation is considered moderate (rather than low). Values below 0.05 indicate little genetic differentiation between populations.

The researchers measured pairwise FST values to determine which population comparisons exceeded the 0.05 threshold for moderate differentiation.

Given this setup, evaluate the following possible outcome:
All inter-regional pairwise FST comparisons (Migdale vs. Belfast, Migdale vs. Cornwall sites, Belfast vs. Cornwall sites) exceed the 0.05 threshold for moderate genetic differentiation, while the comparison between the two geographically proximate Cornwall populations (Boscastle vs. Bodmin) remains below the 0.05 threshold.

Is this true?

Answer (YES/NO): NO